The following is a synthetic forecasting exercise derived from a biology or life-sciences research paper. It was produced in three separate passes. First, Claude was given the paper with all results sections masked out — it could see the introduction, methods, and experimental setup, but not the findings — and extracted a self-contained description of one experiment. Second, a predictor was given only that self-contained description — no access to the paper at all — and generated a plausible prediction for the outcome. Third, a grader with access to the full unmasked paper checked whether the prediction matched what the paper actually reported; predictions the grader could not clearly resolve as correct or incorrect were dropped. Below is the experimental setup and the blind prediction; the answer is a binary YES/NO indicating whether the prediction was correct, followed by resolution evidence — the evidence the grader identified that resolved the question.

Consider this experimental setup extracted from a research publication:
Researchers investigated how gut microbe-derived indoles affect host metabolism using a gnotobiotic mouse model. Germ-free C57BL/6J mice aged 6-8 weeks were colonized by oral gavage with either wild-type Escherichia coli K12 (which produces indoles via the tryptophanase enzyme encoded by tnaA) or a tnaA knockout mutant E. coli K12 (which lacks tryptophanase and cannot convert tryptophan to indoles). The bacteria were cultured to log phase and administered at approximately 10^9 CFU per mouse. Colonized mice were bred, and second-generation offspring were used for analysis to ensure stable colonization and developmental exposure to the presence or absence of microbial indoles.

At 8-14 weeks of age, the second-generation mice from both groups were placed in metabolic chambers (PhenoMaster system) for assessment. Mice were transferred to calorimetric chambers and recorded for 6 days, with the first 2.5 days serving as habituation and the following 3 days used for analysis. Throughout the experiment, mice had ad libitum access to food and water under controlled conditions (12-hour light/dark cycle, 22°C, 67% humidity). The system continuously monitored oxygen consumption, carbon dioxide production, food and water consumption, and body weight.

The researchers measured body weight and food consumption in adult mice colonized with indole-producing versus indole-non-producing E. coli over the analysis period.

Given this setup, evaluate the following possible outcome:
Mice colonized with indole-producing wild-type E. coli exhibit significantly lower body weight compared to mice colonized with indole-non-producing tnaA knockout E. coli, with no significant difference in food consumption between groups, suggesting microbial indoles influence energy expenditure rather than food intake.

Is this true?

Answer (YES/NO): NO